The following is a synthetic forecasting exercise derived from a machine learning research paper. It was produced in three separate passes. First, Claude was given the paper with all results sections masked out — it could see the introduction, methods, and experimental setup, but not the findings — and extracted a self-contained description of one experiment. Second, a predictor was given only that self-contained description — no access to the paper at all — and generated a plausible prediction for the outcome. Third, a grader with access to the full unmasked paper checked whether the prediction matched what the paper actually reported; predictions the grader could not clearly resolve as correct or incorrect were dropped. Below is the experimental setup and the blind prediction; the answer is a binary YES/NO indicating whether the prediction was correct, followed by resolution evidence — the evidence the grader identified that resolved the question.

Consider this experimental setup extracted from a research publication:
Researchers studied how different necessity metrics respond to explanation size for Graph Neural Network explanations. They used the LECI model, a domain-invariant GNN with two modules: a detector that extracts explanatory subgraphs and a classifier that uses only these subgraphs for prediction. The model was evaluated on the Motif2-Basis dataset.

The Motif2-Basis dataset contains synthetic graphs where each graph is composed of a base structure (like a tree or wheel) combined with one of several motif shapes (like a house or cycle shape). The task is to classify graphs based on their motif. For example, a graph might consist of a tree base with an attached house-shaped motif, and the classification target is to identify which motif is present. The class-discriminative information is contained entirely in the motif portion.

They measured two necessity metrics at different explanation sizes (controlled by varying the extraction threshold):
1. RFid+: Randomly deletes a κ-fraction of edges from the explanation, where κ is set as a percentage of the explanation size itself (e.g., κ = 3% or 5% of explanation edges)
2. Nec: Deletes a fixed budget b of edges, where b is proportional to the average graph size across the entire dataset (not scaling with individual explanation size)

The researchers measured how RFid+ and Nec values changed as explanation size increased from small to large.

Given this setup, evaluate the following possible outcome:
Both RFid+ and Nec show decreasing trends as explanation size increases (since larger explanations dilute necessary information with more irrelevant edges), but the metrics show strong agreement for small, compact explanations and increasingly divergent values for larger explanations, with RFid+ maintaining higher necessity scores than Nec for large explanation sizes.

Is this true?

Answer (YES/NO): NO